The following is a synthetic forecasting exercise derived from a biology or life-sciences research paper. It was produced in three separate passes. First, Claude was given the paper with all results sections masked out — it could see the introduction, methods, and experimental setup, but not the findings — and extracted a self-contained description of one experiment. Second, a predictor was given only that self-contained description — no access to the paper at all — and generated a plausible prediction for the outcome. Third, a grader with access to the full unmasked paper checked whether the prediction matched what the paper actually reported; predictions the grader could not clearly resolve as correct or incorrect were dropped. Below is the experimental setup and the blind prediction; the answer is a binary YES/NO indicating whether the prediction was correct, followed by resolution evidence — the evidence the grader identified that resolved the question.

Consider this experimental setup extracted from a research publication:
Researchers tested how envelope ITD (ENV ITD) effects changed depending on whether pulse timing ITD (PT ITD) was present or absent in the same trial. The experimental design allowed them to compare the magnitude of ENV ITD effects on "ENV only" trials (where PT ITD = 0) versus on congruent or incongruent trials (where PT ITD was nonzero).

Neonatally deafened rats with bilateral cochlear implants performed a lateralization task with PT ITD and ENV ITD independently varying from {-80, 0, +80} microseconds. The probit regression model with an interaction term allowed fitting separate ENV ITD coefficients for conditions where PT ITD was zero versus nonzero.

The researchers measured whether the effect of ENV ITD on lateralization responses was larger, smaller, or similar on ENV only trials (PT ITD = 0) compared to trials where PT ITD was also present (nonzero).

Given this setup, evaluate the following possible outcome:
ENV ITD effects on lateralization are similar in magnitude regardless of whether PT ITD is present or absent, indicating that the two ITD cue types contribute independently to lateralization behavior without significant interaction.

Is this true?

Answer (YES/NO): NO